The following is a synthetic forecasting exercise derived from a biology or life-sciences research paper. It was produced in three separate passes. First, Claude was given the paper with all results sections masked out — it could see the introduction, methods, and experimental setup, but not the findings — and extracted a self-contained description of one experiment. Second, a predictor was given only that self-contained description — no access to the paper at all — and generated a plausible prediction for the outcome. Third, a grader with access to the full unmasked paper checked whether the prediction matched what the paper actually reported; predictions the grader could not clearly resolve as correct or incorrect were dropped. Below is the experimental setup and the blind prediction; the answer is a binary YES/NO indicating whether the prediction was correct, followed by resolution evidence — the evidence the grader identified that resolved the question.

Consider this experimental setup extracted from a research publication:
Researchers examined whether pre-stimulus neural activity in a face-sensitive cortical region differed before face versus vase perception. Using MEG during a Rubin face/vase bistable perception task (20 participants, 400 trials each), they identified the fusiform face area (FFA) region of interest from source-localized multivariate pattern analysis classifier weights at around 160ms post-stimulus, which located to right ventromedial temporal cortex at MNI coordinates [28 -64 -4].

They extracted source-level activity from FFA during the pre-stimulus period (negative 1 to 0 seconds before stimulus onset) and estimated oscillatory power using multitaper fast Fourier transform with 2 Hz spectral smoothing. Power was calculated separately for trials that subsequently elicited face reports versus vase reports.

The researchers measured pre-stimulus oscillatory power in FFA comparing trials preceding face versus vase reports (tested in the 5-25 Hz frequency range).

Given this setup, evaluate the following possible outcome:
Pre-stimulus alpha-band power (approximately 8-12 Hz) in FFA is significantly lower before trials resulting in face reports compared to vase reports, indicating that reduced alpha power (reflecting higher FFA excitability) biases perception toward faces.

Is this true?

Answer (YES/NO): NO